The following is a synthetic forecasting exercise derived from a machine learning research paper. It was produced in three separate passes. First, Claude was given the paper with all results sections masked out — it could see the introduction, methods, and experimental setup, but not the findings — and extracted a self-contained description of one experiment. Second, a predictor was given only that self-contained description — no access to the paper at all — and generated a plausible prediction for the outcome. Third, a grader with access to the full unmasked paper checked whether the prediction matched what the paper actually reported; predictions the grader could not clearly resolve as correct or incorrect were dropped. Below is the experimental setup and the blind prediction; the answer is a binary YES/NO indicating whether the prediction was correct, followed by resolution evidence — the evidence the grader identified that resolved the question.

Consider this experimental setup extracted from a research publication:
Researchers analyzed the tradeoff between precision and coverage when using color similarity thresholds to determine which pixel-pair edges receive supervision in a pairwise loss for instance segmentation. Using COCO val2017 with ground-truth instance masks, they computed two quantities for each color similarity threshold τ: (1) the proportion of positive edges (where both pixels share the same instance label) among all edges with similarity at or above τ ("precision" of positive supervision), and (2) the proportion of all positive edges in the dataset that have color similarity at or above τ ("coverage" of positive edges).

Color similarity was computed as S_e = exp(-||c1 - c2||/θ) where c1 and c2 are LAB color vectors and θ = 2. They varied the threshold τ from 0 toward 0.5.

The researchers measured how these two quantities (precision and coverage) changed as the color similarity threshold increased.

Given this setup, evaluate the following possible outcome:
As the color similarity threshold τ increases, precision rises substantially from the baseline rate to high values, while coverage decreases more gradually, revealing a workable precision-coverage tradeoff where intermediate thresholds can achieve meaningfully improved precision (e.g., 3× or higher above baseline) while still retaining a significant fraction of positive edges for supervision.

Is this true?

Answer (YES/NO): NO